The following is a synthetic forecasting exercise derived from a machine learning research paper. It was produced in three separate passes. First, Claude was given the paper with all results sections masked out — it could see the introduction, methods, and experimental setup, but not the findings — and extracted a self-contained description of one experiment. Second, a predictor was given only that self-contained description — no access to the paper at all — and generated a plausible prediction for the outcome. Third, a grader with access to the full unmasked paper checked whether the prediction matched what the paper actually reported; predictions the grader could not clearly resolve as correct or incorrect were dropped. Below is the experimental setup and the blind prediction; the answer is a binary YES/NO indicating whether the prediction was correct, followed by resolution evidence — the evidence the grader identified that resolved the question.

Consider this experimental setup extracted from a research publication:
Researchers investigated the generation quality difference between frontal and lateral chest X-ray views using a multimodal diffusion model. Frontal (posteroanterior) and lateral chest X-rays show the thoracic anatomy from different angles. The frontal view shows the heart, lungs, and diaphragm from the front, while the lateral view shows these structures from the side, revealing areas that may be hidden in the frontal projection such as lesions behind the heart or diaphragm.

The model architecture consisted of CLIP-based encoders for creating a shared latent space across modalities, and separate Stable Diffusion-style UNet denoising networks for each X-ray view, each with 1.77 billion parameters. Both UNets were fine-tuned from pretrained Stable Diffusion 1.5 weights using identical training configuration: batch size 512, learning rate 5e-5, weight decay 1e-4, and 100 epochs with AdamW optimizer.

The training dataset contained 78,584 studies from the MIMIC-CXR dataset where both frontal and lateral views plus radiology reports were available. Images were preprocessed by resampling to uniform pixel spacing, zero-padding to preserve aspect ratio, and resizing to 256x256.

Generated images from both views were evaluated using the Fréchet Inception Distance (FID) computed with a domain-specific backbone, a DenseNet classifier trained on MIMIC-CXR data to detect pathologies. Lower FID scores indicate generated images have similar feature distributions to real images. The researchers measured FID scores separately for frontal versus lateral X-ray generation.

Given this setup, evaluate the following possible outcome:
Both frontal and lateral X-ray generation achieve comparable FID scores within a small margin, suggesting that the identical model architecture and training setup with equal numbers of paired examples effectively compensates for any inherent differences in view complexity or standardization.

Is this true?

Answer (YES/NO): YES